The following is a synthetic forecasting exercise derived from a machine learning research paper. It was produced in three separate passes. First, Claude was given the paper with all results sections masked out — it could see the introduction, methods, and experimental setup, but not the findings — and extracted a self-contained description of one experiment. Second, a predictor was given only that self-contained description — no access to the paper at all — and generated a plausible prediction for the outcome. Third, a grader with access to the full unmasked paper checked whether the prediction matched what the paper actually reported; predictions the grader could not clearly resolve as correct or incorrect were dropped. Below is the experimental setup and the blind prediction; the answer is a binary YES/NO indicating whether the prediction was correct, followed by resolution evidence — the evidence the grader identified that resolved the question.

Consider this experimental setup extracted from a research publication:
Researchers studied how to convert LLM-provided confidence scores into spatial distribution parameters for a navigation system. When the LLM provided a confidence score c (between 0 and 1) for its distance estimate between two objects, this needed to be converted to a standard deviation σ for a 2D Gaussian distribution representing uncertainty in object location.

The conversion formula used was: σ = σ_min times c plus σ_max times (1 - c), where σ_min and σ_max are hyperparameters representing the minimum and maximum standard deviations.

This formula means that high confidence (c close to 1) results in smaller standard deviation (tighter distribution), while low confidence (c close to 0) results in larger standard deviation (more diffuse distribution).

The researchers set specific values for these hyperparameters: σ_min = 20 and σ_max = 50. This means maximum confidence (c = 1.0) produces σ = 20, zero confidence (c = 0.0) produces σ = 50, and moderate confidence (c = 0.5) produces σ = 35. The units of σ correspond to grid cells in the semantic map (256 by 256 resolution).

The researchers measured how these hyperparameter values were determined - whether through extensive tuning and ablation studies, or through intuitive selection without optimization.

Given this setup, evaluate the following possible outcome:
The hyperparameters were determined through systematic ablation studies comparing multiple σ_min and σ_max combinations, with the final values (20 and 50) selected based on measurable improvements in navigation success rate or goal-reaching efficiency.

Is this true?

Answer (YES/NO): NO